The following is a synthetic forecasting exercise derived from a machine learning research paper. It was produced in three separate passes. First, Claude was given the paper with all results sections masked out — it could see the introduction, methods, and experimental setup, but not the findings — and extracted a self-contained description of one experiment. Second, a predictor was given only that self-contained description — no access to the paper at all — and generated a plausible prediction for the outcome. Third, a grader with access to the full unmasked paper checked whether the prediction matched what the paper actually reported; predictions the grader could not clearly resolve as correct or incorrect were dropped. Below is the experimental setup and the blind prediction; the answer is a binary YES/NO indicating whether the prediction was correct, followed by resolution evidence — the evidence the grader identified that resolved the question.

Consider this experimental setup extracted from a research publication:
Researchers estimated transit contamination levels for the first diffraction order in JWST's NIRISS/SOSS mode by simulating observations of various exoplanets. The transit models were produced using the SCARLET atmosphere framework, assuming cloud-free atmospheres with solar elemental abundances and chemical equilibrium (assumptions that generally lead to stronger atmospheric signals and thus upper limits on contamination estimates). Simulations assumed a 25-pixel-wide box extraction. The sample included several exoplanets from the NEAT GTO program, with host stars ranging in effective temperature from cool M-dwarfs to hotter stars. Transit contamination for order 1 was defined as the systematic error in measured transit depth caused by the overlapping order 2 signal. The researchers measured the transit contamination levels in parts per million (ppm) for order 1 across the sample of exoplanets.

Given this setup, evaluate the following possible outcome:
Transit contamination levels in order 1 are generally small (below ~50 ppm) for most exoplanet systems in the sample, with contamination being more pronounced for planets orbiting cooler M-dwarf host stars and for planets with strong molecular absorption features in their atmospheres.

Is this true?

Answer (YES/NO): NO